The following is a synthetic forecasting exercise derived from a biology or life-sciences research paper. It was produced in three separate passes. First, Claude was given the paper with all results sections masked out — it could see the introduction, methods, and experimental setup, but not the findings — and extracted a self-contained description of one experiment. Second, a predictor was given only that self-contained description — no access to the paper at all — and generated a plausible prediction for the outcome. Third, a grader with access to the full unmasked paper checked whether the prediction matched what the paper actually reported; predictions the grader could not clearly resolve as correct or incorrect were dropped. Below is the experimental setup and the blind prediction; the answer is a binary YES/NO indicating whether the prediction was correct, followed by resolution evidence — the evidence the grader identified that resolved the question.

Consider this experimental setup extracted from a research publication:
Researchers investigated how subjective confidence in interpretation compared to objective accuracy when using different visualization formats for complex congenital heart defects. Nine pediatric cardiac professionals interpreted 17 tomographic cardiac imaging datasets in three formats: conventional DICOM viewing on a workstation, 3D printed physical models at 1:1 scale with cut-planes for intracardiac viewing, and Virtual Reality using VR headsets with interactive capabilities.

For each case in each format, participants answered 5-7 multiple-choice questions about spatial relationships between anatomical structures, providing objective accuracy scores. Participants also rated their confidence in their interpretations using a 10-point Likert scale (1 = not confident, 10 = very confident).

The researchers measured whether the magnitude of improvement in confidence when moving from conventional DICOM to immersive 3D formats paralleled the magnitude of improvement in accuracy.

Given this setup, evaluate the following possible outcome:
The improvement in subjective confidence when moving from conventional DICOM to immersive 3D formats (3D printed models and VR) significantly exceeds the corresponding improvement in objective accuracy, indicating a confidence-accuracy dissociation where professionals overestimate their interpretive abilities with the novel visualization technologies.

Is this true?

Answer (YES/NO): NO